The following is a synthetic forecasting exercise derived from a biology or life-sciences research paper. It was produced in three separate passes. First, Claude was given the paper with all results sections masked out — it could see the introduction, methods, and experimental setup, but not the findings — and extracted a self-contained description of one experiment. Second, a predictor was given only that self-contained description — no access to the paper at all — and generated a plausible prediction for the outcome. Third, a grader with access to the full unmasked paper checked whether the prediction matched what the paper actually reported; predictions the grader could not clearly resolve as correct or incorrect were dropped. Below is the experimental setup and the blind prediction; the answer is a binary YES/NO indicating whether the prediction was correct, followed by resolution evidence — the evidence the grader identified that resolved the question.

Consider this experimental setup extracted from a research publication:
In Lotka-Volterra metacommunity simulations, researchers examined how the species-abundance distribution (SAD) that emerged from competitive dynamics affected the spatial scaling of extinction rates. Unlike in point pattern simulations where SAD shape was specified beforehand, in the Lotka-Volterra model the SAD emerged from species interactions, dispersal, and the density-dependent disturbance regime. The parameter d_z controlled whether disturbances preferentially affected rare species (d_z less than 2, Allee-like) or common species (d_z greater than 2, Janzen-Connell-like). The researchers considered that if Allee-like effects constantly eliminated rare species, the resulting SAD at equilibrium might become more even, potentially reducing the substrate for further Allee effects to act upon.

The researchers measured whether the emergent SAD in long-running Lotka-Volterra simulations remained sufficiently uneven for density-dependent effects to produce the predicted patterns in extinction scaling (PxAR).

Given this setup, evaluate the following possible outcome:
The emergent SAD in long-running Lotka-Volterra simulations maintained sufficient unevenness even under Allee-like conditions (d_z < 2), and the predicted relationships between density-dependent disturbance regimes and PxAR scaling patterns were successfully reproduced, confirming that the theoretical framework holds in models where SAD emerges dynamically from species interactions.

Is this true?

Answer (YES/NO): NO